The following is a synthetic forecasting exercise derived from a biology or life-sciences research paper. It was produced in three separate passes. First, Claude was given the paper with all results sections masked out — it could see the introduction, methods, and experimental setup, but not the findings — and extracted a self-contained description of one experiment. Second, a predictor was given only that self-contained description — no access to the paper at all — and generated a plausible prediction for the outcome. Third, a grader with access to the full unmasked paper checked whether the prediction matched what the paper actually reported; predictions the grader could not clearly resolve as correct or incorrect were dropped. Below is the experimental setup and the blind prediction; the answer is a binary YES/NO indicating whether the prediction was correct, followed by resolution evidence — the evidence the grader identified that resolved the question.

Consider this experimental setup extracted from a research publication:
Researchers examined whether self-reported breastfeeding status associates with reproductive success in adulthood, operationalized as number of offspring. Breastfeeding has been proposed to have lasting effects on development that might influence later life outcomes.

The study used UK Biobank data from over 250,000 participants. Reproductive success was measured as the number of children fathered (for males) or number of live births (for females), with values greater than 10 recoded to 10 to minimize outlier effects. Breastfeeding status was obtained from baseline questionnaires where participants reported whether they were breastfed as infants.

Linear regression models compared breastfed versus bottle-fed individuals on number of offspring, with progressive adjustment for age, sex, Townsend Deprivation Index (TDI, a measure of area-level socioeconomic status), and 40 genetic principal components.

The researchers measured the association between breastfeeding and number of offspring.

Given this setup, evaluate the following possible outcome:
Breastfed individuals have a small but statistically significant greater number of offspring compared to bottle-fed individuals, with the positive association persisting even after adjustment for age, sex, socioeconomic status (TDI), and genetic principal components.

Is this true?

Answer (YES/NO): NO